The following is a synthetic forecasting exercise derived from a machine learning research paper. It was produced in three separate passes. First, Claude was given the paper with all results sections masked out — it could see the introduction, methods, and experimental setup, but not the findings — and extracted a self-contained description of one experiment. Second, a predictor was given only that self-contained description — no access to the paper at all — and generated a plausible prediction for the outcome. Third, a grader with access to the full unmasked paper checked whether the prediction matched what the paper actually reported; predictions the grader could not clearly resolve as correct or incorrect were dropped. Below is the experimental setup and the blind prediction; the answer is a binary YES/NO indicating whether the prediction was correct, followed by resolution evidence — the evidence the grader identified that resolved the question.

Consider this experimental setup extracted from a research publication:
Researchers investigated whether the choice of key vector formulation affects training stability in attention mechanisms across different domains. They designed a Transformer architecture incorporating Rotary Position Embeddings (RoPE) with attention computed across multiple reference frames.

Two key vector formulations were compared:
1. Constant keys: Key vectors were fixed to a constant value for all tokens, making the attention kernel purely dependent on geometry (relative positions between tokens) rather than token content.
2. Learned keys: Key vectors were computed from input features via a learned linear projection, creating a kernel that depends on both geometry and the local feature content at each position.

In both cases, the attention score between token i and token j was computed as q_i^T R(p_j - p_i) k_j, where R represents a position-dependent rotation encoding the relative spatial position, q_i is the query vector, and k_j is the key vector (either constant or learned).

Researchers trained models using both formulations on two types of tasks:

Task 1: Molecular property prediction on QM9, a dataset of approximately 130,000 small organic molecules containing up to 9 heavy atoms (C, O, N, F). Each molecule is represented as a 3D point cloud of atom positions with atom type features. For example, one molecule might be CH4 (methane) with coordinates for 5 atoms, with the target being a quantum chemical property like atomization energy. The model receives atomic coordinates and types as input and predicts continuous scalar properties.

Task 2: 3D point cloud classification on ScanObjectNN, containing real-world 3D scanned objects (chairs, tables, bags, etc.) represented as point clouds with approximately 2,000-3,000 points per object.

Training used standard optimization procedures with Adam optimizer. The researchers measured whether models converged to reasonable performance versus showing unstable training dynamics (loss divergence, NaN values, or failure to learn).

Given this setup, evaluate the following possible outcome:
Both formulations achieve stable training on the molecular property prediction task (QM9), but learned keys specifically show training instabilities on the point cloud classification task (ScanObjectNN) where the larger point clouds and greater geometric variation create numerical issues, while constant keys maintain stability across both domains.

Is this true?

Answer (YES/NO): NO